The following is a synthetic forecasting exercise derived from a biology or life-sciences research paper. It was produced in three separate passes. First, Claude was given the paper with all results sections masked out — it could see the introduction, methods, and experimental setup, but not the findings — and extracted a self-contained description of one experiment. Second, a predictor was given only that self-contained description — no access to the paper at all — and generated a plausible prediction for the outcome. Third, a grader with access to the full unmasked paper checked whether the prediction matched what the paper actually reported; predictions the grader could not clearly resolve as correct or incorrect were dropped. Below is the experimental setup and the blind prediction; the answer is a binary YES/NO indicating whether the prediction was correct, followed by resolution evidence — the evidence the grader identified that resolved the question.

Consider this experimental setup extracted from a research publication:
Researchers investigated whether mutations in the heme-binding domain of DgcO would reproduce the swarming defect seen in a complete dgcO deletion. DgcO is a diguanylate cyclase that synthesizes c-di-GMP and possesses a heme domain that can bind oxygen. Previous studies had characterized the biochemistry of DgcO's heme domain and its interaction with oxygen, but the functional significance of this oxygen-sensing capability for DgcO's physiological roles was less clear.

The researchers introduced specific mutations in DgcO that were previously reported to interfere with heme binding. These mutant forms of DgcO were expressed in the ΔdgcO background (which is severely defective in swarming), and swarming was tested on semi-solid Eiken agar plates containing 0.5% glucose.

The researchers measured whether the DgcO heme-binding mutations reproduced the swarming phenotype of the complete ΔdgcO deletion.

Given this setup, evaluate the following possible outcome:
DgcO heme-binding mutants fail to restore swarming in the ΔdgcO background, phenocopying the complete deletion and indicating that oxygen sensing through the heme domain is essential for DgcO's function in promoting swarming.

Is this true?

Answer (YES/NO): NO